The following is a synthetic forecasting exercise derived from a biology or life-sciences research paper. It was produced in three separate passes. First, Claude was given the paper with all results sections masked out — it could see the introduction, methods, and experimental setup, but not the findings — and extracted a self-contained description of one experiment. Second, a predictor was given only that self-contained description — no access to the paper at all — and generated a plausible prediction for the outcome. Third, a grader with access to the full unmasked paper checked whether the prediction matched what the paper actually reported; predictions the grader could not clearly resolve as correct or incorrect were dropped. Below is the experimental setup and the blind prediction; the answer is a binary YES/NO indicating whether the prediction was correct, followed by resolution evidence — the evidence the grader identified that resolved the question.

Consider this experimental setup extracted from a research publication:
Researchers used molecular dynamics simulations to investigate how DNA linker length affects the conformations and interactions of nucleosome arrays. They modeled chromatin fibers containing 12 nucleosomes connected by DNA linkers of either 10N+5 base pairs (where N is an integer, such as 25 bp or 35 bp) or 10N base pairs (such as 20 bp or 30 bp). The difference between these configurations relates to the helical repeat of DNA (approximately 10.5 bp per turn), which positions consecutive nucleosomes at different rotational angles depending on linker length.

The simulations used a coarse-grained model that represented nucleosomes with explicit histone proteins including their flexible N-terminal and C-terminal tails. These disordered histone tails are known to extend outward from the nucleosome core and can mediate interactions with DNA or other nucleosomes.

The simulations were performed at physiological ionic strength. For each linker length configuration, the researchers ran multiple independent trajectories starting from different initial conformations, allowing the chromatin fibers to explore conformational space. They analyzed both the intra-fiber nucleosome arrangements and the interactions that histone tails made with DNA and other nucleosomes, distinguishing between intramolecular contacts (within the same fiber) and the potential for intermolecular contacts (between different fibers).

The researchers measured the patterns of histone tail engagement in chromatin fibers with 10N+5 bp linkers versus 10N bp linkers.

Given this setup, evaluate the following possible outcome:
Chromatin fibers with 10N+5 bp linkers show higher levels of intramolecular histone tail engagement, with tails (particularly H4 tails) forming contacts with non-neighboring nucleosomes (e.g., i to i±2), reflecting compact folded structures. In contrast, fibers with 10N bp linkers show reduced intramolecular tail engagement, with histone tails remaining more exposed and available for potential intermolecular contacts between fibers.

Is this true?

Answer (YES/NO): NO